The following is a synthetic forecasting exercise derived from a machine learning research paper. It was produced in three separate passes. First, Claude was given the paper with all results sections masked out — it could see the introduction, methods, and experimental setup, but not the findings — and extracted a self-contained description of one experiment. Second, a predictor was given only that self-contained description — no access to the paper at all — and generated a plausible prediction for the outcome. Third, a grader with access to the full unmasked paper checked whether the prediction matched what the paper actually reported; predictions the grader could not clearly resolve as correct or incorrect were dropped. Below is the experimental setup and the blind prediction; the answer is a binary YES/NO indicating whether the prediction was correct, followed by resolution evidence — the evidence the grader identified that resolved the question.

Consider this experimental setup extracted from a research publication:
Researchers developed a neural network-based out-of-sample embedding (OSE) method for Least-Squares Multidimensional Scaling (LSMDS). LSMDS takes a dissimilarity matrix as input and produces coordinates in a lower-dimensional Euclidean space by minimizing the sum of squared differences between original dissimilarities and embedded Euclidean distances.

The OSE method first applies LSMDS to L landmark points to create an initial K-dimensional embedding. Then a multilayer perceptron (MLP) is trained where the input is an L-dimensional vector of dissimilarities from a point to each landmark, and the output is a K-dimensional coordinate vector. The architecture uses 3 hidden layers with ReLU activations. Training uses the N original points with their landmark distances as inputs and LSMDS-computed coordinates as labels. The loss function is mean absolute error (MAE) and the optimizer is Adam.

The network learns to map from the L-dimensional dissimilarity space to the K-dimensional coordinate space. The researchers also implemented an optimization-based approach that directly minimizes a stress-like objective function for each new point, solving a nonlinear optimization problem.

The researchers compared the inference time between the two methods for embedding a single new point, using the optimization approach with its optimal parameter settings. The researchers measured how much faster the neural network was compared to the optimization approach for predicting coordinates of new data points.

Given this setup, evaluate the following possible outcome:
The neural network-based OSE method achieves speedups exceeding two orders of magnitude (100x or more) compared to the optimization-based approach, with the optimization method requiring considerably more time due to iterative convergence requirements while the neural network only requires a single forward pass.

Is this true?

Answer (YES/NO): YES